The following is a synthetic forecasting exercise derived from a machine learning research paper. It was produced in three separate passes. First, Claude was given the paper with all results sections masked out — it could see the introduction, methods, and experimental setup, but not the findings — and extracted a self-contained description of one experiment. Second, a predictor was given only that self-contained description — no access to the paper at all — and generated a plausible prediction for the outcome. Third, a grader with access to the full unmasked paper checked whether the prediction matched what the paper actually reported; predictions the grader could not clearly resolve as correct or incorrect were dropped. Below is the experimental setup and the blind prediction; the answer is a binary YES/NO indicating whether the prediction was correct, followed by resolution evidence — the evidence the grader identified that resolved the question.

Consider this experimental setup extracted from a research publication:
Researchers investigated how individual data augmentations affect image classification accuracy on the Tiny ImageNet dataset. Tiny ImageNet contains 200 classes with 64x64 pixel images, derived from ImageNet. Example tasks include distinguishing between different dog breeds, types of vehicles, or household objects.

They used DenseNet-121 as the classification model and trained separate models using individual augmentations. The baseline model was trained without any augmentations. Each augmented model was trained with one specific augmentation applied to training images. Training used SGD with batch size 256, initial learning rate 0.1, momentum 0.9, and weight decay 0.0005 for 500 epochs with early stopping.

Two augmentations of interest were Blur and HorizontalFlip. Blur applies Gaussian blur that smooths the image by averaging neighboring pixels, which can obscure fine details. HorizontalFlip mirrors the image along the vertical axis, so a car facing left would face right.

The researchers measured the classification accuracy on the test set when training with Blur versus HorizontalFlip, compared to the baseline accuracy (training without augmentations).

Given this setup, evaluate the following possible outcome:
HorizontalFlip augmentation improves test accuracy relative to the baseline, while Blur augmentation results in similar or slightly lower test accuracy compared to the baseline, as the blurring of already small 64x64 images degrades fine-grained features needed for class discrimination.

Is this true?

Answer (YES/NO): NO